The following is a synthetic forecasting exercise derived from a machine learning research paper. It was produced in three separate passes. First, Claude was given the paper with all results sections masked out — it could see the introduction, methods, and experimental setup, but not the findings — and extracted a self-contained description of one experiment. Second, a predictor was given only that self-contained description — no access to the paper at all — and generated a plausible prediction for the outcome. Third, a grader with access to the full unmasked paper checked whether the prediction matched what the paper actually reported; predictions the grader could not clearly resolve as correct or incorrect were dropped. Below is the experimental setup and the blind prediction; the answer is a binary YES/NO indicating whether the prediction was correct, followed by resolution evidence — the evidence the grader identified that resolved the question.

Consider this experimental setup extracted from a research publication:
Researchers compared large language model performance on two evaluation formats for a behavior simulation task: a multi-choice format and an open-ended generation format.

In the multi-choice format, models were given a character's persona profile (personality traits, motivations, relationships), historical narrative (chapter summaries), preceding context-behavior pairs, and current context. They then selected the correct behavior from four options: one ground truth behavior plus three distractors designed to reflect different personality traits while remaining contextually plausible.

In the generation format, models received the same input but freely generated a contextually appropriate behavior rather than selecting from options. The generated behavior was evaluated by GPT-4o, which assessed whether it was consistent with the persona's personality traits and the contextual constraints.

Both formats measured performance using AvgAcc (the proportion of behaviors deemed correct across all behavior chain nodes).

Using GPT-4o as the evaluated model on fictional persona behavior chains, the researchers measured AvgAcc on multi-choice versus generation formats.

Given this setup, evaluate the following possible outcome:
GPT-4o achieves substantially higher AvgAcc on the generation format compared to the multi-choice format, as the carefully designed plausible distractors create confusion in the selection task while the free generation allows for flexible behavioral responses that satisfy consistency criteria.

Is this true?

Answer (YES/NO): NO